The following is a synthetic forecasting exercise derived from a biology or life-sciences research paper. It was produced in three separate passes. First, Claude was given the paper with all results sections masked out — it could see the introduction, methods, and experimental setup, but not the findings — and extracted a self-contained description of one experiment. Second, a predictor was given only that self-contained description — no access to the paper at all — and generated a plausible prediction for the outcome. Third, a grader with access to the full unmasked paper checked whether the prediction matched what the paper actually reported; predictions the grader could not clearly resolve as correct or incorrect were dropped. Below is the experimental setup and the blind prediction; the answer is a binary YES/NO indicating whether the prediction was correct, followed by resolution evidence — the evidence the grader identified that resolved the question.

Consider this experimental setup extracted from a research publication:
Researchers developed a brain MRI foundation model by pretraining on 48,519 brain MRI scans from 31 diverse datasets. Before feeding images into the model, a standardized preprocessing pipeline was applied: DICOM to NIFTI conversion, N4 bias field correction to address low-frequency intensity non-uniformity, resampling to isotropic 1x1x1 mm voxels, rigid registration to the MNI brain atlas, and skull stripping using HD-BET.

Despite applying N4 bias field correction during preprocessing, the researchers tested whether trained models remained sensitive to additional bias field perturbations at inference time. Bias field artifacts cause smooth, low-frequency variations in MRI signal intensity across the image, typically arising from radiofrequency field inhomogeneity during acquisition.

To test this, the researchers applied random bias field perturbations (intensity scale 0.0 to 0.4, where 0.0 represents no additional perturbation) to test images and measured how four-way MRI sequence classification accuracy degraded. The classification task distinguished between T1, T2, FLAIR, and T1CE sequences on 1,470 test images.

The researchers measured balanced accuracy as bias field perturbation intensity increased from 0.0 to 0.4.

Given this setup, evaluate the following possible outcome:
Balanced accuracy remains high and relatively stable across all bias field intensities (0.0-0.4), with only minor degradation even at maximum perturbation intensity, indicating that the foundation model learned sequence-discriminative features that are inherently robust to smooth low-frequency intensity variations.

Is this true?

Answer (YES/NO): YES